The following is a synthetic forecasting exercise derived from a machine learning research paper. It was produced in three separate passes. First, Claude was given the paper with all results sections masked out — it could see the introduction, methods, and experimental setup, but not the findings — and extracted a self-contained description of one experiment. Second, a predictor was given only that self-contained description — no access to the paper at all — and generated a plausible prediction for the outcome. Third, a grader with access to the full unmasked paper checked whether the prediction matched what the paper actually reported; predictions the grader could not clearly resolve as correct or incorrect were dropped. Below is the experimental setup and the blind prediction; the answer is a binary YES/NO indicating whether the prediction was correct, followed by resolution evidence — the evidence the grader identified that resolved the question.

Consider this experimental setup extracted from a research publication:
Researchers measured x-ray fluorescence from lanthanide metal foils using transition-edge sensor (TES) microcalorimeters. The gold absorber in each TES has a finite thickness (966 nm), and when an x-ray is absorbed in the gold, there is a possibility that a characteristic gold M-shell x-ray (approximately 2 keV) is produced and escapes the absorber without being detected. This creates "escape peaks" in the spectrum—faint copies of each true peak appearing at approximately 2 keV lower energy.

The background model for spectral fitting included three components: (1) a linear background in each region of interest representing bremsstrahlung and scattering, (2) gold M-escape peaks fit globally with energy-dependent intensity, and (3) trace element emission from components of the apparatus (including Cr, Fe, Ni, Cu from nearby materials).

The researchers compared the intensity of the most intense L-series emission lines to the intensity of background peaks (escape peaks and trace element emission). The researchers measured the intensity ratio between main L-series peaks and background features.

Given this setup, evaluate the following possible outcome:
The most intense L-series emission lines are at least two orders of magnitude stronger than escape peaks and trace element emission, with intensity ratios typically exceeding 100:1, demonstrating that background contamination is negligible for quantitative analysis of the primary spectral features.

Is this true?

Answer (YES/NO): YES